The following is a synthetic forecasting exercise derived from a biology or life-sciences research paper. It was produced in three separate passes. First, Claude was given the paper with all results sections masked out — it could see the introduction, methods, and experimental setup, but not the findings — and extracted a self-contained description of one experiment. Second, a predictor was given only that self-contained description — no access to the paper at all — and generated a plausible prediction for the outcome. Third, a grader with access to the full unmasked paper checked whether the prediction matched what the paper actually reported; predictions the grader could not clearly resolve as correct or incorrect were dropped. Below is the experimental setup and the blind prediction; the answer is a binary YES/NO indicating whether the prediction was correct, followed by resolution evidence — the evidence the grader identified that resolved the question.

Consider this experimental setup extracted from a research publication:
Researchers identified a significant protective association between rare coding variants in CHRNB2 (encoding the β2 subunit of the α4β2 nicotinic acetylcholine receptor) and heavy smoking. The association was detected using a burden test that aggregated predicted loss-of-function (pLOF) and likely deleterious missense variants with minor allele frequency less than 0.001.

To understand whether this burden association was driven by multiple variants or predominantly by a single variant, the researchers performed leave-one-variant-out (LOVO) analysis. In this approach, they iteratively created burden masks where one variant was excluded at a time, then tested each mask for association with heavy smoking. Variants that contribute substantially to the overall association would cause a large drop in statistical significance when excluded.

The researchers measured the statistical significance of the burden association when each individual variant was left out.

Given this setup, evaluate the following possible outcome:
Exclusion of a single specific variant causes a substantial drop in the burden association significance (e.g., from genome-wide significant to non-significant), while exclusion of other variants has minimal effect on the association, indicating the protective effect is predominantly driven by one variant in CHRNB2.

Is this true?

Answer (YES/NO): NO